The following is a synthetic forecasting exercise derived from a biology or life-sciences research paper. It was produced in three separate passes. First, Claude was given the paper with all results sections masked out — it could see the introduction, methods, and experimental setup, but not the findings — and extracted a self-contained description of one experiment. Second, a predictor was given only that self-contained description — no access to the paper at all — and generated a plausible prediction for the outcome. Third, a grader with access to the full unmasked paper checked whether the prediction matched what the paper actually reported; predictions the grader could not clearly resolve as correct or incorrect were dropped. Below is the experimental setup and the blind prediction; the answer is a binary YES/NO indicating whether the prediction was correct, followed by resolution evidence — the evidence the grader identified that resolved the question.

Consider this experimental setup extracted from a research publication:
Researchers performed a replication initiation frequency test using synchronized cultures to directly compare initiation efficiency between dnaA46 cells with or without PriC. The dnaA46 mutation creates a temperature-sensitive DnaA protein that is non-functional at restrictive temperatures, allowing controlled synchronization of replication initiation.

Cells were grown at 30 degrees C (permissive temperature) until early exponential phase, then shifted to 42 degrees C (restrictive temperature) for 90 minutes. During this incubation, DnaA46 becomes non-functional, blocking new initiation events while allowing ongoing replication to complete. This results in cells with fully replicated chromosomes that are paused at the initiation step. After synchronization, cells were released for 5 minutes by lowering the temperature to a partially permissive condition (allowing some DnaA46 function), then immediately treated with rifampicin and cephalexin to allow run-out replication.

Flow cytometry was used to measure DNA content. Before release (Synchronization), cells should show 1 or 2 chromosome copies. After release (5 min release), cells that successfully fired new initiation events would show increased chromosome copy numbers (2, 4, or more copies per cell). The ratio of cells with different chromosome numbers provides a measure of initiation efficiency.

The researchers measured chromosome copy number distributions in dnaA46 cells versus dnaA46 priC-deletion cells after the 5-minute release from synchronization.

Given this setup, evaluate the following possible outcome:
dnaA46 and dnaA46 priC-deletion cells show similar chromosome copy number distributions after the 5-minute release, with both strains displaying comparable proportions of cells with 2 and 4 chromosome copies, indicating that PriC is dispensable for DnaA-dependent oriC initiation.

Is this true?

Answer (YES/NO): NO